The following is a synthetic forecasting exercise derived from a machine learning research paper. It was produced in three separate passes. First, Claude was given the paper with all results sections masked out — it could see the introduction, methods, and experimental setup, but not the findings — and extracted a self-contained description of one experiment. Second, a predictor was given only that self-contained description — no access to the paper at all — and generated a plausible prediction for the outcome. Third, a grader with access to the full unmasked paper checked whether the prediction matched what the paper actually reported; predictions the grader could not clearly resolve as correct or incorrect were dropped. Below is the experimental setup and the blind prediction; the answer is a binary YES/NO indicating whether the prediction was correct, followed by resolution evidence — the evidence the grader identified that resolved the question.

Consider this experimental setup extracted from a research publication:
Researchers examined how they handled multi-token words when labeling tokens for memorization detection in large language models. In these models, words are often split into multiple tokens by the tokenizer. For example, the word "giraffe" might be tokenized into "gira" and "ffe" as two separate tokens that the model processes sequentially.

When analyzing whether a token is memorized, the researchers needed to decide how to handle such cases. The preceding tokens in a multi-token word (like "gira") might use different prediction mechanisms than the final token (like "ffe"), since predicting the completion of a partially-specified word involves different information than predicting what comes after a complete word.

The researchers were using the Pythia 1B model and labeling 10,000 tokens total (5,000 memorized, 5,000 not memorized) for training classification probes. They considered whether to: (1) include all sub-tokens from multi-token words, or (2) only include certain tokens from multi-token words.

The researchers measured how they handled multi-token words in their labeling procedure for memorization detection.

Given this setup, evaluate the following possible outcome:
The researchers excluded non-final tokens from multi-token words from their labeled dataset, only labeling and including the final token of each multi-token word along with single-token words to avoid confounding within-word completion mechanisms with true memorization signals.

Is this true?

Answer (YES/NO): YES